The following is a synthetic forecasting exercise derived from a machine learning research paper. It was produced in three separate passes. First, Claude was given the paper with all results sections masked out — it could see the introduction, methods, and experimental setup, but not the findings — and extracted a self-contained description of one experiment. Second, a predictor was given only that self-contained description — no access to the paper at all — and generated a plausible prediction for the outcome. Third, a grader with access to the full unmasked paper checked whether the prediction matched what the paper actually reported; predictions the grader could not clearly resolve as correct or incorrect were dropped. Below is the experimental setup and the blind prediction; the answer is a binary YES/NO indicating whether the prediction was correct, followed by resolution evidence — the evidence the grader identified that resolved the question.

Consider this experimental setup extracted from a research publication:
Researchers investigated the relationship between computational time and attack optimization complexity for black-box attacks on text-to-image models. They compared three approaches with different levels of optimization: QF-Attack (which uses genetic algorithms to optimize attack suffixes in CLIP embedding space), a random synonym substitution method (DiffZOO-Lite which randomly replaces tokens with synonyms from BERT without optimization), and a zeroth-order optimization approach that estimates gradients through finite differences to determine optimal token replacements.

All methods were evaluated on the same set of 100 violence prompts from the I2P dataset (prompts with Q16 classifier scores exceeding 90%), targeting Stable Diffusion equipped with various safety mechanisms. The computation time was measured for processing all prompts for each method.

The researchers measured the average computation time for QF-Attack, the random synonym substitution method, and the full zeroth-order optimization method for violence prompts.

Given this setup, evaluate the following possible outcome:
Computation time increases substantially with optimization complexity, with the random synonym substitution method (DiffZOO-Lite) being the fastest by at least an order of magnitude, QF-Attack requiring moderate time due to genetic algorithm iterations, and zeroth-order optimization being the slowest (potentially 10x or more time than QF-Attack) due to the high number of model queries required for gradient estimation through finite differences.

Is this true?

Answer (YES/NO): NO